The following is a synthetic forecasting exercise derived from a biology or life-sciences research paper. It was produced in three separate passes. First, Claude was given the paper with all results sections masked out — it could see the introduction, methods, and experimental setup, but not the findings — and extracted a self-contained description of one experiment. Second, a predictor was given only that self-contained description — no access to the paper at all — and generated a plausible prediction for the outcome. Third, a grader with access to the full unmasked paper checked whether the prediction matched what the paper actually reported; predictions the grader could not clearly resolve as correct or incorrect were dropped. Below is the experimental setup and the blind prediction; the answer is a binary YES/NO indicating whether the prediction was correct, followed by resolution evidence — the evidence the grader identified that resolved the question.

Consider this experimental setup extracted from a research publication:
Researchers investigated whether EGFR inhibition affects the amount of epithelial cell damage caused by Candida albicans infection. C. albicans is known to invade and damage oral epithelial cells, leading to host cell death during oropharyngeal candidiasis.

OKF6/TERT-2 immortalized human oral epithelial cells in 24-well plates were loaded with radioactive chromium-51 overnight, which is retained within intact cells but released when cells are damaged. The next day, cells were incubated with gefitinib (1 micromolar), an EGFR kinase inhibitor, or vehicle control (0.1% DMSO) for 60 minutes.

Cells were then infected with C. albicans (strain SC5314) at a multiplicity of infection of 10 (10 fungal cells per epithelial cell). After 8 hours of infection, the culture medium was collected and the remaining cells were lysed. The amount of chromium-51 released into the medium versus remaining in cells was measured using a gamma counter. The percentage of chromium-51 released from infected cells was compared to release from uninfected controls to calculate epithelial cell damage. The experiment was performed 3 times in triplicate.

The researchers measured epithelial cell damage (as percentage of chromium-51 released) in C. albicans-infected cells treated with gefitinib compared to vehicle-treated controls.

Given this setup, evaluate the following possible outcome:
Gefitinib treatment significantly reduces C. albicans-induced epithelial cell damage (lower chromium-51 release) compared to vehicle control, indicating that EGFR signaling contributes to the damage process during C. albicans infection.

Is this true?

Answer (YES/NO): NO